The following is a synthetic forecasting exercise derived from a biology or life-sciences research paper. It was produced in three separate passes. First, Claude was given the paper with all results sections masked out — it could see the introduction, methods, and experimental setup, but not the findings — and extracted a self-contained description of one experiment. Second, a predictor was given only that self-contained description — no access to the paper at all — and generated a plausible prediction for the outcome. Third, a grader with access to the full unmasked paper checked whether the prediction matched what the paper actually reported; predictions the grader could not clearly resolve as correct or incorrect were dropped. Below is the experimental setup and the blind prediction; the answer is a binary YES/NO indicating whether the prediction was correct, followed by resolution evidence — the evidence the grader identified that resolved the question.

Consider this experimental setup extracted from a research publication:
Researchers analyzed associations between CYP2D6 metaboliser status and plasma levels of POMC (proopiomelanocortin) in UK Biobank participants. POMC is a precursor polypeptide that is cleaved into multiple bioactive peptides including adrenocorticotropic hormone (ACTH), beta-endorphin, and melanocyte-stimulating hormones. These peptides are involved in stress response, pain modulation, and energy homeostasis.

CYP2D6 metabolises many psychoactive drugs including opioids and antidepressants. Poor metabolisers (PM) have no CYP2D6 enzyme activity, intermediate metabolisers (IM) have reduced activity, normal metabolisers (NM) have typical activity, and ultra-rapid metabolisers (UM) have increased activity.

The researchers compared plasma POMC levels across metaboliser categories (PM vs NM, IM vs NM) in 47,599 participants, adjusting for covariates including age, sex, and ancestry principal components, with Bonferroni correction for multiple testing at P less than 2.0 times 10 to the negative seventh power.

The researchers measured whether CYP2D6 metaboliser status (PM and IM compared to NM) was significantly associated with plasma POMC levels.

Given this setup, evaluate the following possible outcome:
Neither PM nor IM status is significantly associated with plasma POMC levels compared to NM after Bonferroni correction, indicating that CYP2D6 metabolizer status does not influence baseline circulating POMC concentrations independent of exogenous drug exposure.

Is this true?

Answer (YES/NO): NO